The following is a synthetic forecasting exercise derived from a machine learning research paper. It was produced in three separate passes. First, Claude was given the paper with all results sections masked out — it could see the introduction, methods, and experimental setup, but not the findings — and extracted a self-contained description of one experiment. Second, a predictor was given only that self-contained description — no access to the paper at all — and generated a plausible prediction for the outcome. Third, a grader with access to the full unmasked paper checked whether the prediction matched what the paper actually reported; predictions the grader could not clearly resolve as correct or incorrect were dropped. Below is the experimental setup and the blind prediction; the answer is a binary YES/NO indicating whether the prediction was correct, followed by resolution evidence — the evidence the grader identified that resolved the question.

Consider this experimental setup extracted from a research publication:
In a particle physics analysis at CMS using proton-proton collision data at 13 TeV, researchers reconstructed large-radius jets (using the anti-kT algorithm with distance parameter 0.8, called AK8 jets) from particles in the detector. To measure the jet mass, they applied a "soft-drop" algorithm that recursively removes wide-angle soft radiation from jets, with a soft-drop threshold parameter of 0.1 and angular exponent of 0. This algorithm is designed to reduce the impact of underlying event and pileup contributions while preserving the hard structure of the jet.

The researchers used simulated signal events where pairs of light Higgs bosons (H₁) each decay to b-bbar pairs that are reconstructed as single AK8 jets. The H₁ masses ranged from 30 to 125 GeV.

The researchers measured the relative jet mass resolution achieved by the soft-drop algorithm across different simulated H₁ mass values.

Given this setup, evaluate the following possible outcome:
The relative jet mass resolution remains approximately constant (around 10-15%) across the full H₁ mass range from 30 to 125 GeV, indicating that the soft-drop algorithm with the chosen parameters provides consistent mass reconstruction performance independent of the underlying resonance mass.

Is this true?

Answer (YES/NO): NO